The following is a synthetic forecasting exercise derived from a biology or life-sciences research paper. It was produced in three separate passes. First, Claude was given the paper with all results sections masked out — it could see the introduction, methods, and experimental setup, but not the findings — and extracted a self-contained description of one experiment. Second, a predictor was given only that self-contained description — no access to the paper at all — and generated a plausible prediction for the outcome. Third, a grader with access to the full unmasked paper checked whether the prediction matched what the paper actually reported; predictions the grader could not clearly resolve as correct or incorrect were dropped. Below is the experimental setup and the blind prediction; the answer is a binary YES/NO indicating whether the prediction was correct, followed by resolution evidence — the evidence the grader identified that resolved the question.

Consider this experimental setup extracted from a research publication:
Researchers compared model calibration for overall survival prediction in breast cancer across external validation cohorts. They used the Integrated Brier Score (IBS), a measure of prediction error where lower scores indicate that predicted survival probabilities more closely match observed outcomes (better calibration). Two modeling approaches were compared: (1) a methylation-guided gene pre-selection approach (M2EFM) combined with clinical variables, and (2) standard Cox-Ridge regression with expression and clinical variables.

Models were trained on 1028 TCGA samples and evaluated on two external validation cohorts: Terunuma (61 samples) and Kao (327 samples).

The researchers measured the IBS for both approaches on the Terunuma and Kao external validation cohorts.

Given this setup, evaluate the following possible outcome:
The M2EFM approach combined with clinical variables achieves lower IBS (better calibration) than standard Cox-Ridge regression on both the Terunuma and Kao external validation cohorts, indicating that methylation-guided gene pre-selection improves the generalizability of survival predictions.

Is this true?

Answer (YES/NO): NO